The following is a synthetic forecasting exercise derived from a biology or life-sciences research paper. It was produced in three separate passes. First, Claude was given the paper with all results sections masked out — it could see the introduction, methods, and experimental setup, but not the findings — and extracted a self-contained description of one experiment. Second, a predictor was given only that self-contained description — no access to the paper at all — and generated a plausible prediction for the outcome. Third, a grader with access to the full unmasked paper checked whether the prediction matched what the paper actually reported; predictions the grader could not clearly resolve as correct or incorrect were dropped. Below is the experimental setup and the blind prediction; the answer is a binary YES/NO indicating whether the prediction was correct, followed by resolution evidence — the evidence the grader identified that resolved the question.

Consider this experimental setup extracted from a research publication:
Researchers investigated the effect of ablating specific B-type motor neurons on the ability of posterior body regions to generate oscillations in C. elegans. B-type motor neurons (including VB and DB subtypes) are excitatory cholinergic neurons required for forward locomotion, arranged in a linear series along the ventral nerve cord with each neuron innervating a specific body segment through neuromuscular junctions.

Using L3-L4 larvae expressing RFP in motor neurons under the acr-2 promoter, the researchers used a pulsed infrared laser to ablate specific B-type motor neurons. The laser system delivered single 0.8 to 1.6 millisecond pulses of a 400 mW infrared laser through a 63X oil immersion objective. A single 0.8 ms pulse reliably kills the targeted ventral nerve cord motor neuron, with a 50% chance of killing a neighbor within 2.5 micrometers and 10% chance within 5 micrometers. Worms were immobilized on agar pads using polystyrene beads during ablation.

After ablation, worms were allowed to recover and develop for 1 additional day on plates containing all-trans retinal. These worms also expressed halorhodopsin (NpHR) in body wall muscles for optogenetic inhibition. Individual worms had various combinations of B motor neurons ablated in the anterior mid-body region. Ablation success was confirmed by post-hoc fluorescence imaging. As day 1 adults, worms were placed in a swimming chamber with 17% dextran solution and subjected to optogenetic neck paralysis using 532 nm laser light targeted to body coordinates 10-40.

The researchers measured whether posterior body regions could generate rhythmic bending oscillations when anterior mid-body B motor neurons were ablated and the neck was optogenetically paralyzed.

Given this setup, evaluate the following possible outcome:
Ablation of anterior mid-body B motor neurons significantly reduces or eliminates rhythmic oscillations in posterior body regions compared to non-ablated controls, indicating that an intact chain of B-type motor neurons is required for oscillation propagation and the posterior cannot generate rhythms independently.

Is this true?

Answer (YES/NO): NO